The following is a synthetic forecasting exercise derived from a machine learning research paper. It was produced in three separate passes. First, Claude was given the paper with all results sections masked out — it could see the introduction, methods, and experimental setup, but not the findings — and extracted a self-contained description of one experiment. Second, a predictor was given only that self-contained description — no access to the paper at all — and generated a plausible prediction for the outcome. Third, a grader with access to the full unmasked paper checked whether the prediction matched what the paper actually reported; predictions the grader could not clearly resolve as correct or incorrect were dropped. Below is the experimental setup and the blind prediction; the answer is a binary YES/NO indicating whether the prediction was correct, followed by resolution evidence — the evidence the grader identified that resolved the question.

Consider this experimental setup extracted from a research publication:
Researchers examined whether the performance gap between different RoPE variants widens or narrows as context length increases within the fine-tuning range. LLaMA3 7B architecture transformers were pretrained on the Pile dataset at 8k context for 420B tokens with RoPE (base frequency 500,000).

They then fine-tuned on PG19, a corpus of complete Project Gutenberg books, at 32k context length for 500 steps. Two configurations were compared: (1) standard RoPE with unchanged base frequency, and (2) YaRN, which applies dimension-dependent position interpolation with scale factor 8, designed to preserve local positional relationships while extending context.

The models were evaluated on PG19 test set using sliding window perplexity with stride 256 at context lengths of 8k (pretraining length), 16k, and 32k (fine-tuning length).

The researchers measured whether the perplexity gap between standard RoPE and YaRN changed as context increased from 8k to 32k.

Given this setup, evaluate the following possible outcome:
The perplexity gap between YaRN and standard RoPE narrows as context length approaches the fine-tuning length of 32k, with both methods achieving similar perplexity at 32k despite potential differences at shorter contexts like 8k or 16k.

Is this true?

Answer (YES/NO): NO